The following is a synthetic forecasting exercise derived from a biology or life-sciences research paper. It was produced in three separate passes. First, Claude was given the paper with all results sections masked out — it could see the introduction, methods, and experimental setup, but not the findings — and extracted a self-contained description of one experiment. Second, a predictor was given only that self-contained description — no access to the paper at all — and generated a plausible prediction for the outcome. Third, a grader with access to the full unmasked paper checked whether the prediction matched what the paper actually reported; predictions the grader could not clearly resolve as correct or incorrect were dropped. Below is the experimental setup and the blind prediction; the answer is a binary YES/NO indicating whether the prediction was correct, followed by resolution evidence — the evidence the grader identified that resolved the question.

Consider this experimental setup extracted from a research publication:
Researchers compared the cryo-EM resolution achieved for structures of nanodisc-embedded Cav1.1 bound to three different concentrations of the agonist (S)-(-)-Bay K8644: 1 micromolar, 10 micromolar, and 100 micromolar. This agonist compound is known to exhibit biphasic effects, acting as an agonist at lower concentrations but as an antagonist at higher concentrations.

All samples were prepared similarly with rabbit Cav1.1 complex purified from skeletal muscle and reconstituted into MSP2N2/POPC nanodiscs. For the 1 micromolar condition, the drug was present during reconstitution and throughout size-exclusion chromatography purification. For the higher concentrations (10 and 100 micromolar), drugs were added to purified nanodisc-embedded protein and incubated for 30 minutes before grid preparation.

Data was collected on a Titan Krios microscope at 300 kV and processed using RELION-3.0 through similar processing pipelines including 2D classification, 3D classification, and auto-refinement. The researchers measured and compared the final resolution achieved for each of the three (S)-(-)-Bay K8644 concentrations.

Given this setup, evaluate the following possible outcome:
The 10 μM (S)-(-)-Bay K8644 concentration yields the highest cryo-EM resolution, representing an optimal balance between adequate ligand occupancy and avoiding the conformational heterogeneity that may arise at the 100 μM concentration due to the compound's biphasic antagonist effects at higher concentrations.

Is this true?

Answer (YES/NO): NO